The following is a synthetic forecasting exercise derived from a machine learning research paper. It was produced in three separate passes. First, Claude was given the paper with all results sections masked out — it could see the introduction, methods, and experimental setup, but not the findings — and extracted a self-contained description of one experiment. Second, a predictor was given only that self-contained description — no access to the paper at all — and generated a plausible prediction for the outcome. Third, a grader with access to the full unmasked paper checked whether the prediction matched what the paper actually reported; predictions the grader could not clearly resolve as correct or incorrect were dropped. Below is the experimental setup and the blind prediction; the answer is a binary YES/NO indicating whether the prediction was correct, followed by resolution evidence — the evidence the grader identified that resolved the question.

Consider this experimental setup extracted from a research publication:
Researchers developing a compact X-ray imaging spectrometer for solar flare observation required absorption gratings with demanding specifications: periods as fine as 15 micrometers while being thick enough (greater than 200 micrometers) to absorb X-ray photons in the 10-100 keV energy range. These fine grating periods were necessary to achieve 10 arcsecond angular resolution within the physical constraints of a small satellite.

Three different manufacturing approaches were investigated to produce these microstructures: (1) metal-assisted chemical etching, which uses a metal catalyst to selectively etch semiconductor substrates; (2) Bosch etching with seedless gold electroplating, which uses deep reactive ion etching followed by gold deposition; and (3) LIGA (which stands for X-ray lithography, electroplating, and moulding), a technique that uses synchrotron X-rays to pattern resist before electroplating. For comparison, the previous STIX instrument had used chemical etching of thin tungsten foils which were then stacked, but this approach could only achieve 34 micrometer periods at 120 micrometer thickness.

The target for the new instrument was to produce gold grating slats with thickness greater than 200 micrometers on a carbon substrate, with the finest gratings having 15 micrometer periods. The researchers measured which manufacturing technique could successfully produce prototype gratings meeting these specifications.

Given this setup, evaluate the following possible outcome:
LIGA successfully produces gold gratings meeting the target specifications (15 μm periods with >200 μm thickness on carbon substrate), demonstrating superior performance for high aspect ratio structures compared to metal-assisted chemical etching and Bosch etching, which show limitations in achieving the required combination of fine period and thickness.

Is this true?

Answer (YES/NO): YES